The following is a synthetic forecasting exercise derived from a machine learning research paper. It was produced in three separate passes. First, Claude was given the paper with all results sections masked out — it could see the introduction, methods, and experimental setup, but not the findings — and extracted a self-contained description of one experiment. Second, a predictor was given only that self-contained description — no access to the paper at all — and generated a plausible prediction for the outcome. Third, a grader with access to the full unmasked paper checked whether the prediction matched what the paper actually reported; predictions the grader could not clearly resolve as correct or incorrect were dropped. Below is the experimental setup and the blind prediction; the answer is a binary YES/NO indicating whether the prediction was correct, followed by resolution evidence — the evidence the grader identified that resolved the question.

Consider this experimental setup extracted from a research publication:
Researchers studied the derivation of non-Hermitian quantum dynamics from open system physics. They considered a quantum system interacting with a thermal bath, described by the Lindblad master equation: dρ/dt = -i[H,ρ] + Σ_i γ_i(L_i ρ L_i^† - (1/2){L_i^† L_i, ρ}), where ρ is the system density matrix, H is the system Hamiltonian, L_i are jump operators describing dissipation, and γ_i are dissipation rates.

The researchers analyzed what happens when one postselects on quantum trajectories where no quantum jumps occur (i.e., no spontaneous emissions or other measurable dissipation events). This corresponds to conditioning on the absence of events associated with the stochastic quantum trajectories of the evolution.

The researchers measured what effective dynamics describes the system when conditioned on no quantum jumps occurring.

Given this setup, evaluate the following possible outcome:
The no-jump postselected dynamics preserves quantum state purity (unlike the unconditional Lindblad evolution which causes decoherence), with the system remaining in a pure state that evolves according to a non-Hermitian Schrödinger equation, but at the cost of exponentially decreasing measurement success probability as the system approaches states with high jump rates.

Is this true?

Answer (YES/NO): NO